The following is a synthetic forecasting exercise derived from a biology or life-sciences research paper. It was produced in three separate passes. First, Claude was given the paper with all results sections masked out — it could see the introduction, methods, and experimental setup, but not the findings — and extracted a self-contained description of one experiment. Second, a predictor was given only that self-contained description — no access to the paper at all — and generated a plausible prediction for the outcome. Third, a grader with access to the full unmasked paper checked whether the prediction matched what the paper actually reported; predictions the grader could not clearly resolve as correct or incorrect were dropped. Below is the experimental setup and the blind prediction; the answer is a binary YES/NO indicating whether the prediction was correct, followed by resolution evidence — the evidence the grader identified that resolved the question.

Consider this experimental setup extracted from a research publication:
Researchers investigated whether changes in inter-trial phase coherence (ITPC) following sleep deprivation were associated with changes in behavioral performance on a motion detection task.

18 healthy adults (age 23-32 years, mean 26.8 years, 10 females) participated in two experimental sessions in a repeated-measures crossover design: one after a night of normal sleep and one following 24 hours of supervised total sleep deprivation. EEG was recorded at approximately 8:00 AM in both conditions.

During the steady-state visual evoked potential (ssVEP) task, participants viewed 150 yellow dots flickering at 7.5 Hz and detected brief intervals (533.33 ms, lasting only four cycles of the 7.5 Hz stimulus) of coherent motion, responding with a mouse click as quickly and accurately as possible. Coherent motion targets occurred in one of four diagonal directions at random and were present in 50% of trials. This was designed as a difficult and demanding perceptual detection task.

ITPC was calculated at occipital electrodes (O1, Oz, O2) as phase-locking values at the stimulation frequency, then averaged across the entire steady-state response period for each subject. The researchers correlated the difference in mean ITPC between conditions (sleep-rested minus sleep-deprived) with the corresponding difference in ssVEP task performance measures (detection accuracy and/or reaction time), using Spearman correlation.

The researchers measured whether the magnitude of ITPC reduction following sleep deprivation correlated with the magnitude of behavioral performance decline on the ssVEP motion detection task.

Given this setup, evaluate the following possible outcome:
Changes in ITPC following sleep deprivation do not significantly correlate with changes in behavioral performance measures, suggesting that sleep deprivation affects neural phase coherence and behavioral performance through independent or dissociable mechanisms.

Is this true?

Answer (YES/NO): NO